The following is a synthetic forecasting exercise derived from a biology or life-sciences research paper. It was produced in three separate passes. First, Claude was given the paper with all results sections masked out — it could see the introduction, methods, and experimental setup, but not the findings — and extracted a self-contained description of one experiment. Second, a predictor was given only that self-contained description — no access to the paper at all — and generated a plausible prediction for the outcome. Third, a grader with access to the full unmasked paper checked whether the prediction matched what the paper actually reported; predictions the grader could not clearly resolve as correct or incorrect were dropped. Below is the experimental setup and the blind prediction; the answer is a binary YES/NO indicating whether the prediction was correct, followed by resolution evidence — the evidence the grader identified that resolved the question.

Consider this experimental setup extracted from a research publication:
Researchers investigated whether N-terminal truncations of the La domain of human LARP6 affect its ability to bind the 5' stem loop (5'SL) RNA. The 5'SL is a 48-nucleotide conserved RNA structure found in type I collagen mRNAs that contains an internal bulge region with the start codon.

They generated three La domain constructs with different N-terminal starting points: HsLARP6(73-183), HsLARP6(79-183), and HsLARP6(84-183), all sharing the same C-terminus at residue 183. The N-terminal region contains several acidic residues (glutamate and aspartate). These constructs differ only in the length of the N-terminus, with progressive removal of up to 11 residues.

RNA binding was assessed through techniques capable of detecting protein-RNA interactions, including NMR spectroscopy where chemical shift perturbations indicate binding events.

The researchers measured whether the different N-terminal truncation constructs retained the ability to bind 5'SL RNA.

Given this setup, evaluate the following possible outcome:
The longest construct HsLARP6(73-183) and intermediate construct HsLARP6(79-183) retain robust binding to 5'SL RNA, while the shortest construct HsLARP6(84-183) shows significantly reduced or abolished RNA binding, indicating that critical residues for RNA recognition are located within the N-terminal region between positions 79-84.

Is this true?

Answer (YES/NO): NO